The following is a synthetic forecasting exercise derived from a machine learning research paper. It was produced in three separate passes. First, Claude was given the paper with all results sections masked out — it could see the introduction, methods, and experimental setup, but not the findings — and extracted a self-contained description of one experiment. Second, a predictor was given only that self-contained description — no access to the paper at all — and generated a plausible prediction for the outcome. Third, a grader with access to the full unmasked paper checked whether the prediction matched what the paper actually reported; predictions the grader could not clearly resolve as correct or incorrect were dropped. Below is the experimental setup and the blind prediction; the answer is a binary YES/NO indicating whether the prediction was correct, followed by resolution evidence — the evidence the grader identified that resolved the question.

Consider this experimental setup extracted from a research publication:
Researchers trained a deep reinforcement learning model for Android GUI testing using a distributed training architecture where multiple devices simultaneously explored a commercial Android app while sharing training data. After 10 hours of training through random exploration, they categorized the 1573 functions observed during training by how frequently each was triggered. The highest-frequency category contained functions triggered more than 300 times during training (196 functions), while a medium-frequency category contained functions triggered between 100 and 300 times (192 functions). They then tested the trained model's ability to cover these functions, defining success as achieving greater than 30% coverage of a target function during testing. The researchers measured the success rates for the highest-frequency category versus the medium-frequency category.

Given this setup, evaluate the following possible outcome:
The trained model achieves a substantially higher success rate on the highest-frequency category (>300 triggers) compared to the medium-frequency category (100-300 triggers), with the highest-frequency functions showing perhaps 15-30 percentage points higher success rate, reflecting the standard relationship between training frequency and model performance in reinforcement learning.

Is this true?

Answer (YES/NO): NO